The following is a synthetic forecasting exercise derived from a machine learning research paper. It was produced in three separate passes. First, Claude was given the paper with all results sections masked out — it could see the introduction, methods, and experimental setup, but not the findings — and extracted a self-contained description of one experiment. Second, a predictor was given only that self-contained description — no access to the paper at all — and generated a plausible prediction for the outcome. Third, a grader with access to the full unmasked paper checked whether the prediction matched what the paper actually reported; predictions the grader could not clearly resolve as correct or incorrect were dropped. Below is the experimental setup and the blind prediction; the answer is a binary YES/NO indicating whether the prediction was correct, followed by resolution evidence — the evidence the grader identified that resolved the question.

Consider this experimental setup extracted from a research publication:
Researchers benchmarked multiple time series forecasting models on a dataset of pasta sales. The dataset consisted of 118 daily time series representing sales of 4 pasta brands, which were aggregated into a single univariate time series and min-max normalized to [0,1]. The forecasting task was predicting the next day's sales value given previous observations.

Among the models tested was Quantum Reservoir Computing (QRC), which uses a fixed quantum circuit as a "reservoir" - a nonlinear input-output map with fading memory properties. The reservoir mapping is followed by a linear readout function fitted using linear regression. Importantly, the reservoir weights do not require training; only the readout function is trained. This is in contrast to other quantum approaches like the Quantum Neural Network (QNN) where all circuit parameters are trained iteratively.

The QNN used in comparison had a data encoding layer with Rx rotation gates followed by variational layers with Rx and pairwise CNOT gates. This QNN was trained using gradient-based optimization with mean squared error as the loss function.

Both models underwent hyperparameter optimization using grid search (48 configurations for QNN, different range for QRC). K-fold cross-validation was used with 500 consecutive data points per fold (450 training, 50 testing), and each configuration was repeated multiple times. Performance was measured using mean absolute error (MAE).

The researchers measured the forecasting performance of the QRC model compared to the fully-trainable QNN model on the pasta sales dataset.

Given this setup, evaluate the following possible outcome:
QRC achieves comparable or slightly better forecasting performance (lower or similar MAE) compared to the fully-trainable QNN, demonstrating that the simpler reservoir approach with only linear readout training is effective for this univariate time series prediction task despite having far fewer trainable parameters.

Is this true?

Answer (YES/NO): NO